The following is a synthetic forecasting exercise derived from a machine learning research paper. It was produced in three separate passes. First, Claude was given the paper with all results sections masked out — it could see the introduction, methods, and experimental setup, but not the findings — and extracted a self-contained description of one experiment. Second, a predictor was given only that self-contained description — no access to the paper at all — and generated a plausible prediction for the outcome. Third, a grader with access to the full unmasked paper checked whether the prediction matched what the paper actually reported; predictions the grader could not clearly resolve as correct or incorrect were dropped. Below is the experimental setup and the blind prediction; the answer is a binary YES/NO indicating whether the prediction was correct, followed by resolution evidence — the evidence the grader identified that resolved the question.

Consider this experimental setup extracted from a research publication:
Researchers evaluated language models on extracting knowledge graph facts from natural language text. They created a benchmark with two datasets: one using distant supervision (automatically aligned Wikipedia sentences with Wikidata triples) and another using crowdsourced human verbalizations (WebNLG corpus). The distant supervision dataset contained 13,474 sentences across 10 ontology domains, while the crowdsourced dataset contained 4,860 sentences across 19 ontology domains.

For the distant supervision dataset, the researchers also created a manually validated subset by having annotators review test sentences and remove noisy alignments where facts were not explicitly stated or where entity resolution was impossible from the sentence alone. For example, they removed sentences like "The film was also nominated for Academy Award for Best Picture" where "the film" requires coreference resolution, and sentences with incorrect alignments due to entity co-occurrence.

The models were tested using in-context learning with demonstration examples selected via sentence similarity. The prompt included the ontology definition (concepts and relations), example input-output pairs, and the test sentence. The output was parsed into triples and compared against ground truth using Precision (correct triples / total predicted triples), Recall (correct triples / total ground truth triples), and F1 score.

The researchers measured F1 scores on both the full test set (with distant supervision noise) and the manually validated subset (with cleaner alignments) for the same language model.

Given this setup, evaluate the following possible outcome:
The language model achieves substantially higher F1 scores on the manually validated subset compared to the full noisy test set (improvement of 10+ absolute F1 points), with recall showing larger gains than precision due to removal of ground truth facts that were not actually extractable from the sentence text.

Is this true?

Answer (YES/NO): NO